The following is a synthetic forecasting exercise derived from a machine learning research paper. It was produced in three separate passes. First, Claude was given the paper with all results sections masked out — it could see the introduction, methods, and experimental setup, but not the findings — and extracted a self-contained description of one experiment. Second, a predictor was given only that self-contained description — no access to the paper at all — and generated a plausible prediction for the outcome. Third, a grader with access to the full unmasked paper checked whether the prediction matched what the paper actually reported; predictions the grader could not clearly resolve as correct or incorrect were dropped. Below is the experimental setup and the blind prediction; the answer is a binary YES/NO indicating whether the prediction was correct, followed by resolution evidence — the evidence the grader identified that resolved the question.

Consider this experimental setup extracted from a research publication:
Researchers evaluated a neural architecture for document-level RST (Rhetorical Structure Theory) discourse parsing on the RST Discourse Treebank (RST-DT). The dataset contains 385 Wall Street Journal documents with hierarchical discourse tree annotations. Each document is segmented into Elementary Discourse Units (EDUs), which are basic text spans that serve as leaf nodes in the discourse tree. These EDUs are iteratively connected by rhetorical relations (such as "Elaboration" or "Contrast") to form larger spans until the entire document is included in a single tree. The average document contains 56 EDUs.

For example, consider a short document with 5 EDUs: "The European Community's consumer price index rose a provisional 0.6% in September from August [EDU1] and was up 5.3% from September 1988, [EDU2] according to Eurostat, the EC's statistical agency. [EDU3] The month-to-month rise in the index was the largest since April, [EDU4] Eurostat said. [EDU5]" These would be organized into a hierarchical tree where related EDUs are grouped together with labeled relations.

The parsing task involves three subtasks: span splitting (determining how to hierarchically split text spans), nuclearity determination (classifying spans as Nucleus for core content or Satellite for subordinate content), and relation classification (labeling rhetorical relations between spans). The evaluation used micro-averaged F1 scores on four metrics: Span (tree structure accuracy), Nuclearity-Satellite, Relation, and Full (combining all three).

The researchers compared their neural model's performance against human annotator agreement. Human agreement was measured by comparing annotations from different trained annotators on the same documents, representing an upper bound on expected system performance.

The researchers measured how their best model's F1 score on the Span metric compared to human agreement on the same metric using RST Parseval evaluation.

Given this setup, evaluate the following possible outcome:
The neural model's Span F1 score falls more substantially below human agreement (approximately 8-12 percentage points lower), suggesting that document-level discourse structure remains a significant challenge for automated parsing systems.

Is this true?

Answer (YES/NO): NO